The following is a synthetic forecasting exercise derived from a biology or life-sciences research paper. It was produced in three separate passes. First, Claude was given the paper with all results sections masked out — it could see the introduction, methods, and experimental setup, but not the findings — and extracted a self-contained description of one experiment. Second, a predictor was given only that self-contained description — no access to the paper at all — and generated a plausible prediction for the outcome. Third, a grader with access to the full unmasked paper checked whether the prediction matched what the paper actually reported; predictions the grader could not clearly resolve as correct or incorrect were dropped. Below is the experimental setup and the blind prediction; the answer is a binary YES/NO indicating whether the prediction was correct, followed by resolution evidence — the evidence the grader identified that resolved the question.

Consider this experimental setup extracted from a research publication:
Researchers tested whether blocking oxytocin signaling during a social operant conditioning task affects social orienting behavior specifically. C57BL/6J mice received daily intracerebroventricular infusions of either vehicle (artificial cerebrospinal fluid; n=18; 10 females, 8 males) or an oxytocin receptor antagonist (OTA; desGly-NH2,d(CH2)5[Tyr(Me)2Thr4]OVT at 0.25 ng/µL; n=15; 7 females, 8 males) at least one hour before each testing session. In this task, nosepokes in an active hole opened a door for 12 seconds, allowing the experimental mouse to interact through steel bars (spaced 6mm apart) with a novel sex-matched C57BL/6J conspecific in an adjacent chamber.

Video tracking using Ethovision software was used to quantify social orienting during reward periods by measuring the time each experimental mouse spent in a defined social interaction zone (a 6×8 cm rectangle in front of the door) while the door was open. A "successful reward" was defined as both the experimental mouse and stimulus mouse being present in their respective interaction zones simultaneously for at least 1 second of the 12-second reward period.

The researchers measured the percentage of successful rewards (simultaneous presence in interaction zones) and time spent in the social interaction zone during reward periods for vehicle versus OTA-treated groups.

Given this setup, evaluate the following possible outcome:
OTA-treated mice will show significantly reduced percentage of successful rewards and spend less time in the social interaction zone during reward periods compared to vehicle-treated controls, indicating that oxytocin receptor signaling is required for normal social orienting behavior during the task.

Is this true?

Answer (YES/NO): NO